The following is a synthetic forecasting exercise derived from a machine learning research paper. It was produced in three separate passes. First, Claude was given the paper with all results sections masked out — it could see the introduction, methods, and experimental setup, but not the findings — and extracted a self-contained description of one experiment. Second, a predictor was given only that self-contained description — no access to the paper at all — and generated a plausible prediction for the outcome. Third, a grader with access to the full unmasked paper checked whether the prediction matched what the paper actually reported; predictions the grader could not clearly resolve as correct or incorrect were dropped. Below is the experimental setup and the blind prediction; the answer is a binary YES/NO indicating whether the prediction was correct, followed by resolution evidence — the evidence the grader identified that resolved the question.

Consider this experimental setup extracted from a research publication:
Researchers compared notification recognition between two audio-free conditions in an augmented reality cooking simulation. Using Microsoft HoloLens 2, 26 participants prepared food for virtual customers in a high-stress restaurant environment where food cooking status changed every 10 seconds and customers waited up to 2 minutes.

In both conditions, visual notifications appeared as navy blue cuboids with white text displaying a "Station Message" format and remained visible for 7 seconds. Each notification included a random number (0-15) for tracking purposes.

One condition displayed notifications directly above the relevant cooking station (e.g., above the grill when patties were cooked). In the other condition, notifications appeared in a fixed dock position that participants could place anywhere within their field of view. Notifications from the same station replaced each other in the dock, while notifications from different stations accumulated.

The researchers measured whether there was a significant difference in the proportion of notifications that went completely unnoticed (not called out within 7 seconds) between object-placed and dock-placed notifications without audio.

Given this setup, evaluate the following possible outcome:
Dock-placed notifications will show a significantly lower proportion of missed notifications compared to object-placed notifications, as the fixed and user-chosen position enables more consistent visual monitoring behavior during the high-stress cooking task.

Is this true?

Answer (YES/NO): NO